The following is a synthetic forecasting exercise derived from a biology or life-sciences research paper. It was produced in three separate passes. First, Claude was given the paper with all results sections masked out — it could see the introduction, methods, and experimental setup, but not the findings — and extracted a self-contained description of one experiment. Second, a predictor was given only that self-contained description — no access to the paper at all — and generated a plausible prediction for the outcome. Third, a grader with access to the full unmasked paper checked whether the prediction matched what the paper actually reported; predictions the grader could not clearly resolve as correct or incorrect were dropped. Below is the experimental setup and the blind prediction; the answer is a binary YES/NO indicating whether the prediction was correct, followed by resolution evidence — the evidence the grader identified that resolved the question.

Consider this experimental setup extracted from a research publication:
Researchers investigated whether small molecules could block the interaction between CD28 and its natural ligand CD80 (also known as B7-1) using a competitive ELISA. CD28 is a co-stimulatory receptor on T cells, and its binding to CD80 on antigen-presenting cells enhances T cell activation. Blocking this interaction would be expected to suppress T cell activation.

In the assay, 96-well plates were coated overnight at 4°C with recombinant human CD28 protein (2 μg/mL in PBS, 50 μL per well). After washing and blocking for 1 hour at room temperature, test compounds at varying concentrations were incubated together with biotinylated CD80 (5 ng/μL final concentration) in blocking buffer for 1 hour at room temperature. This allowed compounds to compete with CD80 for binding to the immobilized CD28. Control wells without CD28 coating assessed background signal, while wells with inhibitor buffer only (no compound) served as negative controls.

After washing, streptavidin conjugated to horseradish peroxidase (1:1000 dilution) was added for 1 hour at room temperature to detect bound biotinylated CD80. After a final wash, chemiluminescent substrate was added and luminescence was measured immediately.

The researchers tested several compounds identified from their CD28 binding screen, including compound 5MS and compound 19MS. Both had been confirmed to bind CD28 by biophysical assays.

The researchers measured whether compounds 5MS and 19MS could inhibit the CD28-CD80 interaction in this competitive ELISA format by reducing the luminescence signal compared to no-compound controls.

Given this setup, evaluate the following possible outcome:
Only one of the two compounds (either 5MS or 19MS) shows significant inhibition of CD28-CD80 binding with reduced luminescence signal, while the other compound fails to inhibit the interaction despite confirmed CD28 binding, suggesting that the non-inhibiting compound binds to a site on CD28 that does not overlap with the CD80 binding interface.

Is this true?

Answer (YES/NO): NO